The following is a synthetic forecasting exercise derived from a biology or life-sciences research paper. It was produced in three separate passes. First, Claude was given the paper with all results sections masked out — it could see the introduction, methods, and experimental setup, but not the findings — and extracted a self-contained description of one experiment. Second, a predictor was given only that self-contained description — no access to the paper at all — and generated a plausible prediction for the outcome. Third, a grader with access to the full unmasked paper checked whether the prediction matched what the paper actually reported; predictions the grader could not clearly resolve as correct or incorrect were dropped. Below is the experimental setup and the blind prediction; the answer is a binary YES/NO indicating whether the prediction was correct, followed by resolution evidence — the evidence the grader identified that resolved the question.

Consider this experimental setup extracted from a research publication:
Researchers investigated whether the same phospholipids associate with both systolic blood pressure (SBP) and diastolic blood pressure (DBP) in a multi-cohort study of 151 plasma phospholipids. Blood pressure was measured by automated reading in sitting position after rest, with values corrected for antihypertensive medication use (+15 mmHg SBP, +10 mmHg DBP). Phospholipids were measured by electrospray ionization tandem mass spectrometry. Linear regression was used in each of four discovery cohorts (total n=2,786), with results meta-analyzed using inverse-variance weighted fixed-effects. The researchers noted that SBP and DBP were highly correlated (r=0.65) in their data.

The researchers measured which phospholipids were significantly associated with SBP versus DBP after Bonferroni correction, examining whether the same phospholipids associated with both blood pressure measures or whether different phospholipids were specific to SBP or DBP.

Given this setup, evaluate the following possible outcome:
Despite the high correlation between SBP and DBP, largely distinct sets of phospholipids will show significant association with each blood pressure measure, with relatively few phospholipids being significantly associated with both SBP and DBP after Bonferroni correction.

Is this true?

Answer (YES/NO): NO